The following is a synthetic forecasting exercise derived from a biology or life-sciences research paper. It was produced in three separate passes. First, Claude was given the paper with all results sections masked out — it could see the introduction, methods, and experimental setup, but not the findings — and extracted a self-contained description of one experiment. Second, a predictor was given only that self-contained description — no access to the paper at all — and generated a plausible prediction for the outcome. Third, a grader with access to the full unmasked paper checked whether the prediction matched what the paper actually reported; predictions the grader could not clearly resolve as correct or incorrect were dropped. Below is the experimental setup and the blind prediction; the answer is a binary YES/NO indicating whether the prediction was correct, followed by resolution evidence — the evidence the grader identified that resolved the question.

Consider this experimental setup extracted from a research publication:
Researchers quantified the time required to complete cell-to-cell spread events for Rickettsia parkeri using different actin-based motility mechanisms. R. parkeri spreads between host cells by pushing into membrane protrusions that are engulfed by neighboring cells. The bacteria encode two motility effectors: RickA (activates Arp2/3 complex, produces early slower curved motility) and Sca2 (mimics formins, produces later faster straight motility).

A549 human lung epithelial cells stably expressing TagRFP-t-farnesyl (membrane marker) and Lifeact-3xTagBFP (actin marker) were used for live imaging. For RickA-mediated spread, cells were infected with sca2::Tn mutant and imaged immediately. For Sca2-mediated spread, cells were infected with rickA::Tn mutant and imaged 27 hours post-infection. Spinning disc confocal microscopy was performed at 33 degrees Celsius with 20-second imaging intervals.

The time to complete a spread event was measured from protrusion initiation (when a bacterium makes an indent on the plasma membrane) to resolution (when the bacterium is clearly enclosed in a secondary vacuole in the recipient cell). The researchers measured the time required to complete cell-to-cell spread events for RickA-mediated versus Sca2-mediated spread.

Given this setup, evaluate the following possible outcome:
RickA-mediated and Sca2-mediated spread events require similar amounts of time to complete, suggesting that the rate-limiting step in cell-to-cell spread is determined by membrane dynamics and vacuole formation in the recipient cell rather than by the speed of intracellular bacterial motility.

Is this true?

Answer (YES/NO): NO